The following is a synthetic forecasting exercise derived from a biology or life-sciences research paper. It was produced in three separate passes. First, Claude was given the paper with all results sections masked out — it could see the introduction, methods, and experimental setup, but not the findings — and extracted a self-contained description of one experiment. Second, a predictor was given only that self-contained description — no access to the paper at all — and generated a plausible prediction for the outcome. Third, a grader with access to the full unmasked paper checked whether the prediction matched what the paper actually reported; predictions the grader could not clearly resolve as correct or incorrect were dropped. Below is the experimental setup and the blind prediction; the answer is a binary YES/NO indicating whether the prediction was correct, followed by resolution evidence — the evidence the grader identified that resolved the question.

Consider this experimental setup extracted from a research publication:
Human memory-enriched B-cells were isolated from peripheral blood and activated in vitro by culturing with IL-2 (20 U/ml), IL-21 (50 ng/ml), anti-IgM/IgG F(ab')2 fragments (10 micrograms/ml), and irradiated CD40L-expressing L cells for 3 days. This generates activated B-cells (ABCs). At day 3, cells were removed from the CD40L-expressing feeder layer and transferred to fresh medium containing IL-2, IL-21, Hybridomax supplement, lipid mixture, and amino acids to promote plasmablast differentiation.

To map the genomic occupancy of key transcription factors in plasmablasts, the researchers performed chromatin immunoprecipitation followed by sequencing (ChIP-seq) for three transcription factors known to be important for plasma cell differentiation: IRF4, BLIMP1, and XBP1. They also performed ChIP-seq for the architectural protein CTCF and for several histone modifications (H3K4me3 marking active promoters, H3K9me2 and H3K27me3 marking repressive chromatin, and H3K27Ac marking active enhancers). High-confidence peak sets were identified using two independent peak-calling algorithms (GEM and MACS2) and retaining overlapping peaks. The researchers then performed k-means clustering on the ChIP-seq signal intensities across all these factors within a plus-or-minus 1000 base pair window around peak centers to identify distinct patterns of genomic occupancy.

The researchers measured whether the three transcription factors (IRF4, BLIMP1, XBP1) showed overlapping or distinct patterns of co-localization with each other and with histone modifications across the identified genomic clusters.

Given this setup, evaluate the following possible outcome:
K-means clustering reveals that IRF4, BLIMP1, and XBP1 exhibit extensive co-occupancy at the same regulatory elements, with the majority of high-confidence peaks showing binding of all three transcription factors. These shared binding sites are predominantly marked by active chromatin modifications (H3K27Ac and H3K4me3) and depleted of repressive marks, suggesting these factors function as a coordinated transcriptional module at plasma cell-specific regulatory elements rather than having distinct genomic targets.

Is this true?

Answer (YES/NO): NO